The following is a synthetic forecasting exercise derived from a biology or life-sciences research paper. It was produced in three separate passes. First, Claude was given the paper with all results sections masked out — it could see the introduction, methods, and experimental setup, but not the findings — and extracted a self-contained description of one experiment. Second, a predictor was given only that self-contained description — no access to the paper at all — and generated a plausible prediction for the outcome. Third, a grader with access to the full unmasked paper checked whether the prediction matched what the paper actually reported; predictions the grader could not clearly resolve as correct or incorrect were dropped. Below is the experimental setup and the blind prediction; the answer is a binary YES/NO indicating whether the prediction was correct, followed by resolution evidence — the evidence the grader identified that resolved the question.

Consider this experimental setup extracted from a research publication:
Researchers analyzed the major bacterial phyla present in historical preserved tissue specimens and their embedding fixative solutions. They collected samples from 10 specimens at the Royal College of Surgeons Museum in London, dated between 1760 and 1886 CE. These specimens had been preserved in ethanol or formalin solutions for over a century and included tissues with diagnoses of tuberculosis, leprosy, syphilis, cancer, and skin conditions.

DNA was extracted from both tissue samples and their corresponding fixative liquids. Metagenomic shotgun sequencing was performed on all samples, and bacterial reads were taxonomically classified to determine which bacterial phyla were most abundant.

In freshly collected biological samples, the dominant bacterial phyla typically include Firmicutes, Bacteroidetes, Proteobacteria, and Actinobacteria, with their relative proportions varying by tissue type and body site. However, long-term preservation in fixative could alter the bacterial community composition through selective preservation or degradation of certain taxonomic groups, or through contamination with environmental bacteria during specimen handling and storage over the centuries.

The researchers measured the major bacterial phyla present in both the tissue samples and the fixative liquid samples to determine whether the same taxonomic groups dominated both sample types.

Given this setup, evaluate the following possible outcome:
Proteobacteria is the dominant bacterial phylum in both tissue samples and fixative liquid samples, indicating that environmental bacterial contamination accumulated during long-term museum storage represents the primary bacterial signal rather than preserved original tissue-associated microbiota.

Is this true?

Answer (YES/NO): NO